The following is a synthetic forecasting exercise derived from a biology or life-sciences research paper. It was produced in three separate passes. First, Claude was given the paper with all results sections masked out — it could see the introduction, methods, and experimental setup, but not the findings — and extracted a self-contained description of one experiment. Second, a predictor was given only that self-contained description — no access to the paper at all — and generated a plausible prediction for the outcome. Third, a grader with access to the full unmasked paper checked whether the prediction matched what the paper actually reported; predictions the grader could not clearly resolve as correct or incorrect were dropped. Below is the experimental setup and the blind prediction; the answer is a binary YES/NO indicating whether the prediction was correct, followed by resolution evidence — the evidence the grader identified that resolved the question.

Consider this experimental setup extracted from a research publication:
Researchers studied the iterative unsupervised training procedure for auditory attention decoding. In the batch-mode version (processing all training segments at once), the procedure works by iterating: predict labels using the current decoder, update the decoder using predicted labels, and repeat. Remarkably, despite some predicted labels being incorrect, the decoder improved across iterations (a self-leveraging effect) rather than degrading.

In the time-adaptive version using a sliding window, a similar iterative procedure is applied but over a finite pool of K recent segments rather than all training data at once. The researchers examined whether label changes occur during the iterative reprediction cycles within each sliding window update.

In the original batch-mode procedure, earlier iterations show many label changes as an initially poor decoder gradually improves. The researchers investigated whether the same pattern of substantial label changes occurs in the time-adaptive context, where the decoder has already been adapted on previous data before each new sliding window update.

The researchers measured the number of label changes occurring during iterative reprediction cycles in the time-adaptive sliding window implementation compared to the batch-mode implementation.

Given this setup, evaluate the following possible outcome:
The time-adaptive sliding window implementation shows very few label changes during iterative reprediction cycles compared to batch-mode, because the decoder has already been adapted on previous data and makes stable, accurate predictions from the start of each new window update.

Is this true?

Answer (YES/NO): YES